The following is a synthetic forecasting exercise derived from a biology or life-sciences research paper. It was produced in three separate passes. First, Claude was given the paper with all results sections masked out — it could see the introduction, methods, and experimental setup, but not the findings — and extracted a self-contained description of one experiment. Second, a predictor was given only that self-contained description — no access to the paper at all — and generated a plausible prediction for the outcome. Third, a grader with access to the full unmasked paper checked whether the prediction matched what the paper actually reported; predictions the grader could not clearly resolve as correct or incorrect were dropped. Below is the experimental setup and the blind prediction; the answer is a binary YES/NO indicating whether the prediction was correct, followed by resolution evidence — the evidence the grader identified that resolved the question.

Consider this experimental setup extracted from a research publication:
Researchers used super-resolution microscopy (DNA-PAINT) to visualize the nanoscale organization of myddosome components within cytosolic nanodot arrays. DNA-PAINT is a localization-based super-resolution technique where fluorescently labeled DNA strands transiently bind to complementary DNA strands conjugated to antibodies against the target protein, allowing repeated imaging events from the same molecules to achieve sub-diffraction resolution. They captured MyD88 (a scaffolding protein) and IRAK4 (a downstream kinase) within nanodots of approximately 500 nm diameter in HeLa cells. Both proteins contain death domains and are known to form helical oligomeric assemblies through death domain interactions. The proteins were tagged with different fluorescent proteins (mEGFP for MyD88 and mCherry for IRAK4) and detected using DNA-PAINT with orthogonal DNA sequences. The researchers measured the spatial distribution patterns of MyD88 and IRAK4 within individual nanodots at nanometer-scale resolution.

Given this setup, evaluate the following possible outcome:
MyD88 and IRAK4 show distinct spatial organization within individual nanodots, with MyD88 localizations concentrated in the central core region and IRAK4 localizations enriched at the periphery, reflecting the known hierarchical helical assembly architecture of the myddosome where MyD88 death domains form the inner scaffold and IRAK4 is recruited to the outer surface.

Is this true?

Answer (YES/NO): NO